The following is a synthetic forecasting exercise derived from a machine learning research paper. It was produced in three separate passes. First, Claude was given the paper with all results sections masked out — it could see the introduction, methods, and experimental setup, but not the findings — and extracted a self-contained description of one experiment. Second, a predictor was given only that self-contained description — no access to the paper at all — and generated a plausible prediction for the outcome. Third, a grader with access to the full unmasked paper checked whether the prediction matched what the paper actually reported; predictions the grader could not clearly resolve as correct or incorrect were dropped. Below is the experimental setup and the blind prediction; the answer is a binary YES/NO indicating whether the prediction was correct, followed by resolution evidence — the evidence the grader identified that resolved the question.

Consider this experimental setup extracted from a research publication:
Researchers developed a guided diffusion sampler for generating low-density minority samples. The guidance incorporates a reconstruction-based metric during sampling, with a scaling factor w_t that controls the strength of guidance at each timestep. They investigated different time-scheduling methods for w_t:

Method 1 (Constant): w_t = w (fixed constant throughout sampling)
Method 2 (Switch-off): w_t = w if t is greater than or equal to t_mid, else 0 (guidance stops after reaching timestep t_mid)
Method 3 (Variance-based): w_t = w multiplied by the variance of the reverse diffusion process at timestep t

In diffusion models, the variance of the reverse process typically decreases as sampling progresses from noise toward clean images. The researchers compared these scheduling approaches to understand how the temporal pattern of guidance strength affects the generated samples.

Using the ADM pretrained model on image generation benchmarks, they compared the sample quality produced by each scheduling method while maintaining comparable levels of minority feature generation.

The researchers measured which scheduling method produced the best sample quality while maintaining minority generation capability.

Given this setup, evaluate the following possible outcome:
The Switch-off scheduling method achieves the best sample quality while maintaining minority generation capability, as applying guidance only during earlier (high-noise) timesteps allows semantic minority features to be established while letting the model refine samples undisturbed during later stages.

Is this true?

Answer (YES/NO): NO